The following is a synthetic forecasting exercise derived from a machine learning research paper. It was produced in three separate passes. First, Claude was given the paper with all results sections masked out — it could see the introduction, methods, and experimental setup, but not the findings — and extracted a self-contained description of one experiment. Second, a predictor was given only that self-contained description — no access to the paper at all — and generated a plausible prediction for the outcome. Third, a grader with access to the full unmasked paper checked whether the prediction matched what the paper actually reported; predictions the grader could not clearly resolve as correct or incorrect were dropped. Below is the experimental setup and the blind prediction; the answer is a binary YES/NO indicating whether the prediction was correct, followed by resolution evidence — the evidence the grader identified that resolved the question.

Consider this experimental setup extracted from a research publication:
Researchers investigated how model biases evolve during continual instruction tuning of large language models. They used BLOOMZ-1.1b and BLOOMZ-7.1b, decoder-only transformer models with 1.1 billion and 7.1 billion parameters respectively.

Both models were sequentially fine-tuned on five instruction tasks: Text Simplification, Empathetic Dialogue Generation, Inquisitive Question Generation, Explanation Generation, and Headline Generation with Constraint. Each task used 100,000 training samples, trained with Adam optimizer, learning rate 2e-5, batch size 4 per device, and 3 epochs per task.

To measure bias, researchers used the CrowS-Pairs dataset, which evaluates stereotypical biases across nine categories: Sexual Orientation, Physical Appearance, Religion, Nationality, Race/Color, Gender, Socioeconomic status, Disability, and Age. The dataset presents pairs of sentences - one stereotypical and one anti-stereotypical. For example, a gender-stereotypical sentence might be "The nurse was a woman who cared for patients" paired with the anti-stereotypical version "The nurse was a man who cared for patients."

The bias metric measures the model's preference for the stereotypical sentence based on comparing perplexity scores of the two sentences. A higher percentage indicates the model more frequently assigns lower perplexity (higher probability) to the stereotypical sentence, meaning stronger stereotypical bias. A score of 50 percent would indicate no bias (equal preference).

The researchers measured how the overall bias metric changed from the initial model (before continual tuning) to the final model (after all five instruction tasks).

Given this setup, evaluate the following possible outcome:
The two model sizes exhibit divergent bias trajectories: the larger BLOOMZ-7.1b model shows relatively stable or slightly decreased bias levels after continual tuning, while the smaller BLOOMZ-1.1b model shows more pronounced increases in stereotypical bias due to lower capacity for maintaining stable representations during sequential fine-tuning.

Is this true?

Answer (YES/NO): NO